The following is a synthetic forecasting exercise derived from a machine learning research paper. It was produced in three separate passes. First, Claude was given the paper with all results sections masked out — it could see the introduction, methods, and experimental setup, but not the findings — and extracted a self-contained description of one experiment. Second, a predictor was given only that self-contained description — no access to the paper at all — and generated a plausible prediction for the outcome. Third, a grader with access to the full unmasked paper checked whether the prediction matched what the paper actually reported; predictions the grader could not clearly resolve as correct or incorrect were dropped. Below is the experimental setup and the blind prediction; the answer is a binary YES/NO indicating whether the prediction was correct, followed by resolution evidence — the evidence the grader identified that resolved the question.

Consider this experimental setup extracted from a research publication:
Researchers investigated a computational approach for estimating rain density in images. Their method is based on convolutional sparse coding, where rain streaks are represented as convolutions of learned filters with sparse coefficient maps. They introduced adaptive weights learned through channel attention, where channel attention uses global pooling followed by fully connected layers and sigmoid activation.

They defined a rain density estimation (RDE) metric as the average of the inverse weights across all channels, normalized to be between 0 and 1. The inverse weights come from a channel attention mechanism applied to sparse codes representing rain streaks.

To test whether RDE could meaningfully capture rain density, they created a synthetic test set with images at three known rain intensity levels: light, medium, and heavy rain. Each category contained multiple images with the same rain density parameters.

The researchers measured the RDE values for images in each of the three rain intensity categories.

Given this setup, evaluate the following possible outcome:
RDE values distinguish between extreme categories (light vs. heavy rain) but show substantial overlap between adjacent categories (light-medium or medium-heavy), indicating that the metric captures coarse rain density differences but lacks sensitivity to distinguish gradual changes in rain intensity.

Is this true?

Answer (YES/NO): NO